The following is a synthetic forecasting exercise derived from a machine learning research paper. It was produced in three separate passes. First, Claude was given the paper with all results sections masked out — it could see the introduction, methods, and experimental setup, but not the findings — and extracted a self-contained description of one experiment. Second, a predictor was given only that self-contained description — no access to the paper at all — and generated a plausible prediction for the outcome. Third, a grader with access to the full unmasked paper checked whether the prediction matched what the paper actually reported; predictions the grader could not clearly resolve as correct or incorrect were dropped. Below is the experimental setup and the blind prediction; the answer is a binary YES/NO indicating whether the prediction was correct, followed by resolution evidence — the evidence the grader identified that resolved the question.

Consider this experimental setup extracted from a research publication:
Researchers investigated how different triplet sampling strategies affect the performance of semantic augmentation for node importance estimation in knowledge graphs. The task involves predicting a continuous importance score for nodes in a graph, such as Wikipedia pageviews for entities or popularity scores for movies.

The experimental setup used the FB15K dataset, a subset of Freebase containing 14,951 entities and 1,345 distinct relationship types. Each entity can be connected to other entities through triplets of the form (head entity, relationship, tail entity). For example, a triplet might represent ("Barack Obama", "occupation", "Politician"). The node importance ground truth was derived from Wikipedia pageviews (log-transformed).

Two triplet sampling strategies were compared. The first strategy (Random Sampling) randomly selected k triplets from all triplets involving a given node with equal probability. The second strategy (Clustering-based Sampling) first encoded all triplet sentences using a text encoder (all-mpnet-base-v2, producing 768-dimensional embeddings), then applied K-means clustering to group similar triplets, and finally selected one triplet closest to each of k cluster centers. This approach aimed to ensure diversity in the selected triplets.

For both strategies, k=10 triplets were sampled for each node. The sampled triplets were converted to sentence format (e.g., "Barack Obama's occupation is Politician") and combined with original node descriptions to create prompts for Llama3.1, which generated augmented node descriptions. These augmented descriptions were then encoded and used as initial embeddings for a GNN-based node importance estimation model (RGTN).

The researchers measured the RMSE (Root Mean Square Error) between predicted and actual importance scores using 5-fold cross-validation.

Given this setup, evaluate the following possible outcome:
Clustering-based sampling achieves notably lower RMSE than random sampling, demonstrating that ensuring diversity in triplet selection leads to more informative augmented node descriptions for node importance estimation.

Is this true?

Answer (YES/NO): NO